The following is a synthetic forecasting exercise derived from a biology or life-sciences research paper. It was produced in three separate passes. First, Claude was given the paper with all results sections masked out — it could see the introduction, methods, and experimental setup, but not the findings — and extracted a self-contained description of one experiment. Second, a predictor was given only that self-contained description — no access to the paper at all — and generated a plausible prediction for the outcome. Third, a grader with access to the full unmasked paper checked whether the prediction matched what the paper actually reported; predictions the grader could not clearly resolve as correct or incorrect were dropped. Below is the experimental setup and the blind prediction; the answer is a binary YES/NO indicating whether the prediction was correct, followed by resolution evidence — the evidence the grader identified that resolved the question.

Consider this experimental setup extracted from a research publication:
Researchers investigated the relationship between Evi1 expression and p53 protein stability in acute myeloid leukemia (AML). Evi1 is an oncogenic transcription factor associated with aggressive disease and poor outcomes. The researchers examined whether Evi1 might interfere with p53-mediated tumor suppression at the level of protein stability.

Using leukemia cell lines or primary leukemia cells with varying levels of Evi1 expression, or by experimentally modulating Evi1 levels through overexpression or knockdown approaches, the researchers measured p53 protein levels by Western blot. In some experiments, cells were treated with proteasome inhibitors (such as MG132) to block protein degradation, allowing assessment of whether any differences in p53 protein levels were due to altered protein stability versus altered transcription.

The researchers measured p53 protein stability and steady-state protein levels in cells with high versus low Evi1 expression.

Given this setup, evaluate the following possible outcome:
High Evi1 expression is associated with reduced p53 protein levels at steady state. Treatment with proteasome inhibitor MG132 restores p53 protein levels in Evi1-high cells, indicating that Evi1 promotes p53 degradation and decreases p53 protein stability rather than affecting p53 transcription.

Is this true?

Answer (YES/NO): NO